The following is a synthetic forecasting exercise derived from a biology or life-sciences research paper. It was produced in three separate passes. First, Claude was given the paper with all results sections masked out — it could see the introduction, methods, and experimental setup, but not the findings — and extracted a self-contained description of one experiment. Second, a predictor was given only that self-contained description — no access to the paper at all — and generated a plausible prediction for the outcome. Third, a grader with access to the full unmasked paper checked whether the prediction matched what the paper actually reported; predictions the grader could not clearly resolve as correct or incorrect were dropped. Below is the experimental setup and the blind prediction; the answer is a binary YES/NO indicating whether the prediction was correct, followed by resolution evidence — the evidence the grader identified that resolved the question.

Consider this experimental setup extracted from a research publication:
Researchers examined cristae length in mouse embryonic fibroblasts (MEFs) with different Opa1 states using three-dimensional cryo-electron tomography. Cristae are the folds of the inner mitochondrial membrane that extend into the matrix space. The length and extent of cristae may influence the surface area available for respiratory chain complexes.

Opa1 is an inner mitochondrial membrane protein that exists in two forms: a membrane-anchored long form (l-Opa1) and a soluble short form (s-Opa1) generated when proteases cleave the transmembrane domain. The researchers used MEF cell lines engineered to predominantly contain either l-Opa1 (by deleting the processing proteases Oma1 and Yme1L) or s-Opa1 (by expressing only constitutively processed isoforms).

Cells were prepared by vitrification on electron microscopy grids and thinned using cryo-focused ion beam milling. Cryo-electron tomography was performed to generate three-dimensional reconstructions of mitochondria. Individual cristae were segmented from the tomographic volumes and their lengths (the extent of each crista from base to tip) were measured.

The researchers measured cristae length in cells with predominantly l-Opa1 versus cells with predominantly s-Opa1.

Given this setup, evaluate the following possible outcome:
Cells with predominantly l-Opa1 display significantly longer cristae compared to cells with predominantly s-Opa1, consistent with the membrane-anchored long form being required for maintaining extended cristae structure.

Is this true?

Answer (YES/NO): NO